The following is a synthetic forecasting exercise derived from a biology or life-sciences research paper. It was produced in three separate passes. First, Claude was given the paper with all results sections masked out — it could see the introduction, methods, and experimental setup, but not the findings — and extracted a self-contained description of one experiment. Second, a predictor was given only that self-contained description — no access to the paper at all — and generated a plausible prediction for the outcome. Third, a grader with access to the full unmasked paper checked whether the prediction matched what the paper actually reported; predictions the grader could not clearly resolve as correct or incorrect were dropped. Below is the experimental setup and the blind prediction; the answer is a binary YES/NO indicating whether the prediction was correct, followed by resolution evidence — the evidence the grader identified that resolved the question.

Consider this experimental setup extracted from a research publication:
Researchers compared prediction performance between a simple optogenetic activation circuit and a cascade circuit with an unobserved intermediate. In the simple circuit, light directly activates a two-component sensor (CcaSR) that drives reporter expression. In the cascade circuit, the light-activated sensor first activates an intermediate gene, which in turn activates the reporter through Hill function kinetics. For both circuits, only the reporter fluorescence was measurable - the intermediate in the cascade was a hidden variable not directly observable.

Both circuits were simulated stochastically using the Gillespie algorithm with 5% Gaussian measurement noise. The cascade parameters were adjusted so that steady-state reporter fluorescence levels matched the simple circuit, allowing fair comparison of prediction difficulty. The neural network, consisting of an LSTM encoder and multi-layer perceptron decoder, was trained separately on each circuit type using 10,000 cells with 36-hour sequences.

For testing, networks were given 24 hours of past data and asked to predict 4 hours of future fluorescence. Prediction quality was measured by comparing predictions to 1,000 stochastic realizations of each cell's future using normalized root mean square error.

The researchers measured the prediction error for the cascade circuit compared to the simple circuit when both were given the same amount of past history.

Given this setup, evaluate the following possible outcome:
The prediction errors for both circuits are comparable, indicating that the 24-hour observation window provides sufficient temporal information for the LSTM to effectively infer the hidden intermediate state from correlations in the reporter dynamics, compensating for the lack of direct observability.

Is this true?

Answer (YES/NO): YES